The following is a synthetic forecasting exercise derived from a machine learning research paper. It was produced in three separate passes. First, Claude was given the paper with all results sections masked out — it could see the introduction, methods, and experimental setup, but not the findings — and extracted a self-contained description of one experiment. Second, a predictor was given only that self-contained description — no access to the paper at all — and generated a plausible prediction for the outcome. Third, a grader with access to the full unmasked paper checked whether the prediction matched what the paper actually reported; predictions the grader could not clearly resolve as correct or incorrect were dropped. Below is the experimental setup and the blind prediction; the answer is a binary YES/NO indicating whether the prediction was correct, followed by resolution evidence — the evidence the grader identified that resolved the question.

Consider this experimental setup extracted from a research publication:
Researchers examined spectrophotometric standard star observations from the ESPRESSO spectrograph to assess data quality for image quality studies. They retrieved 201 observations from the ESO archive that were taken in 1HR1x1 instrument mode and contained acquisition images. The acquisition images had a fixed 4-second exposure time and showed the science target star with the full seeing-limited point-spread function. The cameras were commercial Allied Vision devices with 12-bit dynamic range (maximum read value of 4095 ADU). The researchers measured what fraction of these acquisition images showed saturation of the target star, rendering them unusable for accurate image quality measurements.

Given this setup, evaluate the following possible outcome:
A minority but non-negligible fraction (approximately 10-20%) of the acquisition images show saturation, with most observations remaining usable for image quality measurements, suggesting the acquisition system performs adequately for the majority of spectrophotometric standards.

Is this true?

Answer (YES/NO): YES